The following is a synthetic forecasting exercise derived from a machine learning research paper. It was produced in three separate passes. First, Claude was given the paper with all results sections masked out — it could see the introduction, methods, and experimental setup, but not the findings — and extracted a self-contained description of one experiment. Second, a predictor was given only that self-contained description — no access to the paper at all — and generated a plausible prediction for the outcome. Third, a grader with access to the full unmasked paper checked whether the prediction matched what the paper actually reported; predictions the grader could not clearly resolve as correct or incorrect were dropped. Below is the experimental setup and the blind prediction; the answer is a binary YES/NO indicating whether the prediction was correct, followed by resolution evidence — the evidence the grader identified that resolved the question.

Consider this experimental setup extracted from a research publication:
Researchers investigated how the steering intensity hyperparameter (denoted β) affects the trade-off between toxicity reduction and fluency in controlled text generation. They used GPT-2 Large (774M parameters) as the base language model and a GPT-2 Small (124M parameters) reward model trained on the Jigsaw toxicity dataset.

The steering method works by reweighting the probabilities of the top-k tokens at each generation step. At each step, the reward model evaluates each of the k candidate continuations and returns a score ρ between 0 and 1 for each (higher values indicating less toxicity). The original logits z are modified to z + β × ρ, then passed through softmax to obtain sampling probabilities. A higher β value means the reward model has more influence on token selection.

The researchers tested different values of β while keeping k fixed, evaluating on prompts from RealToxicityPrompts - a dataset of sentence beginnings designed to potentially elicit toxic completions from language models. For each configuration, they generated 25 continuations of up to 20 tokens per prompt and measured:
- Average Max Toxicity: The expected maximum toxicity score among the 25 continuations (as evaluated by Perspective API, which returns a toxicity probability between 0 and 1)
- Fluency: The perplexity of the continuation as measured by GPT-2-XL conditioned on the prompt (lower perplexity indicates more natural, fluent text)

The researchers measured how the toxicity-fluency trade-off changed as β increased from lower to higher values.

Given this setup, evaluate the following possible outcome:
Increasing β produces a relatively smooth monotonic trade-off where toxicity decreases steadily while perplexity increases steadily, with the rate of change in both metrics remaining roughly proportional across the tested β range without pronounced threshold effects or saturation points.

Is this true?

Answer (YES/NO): NO